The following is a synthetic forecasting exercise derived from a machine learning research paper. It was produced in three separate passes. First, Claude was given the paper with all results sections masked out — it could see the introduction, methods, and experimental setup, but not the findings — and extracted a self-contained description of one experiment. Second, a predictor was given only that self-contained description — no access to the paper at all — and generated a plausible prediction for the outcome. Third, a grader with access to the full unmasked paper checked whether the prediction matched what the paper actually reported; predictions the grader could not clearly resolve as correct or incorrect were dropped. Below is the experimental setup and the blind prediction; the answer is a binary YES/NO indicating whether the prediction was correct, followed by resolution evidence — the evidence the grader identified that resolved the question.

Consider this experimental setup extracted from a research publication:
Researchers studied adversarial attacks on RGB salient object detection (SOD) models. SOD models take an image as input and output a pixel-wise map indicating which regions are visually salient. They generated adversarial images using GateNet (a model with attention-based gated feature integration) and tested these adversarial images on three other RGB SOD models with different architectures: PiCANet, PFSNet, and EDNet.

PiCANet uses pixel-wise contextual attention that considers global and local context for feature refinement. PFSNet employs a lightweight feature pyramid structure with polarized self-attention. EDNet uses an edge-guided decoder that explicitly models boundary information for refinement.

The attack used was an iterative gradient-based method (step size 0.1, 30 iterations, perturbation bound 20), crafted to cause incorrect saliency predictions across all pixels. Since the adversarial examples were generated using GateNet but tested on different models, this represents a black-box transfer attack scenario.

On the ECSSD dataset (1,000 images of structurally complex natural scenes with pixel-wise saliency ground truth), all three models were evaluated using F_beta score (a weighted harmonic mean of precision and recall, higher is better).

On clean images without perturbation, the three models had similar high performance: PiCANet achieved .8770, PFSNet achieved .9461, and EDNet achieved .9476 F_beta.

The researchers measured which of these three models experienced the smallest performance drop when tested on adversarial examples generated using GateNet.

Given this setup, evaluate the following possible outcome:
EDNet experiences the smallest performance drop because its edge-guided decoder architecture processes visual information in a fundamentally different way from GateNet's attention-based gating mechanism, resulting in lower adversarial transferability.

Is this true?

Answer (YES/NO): NO